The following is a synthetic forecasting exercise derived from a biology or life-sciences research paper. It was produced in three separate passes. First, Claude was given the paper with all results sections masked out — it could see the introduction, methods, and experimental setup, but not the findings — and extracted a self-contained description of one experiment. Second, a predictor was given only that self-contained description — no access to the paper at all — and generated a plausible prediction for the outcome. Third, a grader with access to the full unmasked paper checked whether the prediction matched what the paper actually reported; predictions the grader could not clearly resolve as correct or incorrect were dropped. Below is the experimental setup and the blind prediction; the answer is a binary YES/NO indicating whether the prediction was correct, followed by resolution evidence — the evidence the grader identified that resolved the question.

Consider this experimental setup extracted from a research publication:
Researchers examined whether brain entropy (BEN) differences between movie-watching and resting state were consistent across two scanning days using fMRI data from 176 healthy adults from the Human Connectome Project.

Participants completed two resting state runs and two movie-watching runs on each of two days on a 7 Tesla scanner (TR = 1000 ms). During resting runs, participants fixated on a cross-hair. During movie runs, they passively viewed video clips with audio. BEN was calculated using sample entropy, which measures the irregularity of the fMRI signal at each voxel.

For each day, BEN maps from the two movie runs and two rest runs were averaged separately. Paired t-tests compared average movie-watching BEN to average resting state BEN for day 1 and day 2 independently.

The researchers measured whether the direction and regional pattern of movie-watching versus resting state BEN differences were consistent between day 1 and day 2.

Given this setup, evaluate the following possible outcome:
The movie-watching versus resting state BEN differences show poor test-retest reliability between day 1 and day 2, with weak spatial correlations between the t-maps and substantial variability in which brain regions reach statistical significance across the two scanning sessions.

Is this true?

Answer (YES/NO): NO